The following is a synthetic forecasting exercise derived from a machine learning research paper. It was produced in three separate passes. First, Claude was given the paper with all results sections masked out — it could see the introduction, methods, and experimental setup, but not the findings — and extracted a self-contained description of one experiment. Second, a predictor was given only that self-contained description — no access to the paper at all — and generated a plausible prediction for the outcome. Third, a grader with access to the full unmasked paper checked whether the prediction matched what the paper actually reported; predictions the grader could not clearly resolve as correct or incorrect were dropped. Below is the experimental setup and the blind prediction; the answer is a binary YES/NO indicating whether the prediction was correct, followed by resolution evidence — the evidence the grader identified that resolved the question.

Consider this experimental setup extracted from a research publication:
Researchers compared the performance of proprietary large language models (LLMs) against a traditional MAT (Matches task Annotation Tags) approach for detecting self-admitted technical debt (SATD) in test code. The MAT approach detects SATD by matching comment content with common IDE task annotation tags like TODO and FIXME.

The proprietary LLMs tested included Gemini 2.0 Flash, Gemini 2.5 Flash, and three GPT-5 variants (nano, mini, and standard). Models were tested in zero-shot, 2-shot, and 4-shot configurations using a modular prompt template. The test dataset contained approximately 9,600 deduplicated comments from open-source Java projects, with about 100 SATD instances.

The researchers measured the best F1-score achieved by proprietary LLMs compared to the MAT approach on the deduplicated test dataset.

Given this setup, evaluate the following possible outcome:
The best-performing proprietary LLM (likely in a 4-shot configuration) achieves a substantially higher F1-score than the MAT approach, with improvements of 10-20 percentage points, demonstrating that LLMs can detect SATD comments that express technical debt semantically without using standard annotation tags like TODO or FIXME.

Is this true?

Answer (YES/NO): NO